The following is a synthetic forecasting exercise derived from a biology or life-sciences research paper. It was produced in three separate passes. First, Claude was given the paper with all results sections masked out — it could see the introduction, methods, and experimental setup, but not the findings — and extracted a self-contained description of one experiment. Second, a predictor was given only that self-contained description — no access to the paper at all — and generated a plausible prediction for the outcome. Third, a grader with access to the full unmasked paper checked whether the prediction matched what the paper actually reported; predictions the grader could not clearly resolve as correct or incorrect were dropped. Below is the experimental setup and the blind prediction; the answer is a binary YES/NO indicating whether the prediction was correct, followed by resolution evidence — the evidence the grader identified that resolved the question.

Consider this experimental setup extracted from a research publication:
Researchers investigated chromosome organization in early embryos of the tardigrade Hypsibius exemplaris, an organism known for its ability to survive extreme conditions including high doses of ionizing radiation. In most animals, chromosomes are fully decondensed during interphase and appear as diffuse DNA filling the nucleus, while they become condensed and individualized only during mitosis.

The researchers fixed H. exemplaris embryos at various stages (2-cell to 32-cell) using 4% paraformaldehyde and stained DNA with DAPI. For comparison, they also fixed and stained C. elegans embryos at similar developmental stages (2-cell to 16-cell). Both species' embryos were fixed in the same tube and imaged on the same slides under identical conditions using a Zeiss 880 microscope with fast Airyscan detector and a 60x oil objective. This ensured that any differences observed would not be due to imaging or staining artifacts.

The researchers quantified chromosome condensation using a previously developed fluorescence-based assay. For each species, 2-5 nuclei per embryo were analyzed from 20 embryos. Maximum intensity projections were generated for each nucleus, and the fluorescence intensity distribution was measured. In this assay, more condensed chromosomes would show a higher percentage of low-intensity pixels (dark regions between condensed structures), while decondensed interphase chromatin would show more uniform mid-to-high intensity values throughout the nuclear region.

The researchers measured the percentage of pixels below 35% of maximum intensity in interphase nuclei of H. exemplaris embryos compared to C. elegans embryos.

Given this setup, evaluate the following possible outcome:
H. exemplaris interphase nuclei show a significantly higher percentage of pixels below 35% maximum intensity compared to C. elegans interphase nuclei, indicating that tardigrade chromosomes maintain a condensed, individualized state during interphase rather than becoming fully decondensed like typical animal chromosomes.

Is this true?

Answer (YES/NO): YES